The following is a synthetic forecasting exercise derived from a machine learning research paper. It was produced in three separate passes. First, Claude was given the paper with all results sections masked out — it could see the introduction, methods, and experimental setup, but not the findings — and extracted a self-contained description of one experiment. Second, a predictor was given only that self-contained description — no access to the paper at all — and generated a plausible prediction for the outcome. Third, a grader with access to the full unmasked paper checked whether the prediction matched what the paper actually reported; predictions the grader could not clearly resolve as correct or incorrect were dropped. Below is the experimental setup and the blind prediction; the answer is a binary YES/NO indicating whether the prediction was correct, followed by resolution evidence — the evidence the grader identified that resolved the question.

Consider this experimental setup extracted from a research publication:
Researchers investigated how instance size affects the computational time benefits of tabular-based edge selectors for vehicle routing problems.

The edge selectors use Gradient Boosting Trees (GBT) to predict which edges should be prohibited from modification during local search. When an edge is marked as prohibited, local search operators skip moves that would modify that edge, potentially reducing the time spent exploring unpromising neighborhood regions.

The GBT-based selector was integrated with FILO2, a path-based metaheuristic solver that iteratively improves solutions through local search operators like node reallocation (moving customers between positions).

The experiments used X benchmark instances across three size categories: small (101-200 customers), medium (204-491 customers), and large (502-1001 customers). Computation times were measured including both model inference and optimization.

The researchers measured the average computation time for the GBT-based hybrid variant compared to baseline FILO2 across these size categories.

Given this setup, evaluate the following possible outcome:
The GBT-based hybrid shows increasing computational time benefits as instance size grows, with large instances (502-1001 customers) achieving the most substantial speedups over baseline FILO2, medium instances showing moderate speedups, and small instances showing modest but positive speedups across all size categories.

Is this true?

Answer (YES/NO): NO